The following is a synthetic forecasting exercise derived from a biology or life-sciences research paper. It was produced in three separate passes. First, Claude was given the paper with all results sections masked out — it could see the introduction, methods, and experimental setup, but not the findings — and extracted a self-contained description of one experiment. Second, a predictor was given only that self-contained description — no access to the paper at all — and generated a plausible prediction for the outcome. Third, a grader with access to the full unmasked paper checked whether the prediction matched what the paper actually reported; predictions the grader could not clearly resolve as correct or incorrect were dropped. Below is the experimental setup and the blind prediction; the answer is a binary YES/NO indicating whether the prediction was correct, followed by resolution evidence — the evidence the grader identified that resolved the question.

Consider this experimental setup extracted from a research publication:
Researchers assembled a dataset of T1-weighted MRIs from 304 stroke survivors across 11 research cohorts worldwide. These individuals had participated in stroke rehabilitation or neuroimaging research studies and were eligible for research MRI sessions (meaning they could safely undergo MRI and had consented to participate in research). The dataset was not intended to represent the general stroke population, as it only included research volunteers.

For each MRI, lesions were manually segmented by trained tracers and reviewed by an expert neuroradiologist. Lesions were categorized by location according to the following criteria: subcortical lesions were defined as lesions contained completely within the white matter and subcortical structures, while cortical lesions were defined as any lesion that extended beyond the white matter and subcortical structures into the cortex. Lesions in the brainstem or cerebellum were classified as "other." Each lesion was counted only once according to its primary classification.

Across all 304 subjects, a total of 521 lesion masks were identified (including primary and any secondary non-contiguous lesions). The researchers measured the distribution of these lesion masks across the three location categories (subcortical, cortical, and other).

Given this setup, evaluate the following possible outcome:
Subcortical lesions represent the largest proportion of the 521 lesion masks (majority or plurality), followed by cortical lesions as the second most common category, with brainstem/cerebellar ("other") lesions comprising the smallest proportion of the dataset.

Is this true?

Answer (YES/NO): YES